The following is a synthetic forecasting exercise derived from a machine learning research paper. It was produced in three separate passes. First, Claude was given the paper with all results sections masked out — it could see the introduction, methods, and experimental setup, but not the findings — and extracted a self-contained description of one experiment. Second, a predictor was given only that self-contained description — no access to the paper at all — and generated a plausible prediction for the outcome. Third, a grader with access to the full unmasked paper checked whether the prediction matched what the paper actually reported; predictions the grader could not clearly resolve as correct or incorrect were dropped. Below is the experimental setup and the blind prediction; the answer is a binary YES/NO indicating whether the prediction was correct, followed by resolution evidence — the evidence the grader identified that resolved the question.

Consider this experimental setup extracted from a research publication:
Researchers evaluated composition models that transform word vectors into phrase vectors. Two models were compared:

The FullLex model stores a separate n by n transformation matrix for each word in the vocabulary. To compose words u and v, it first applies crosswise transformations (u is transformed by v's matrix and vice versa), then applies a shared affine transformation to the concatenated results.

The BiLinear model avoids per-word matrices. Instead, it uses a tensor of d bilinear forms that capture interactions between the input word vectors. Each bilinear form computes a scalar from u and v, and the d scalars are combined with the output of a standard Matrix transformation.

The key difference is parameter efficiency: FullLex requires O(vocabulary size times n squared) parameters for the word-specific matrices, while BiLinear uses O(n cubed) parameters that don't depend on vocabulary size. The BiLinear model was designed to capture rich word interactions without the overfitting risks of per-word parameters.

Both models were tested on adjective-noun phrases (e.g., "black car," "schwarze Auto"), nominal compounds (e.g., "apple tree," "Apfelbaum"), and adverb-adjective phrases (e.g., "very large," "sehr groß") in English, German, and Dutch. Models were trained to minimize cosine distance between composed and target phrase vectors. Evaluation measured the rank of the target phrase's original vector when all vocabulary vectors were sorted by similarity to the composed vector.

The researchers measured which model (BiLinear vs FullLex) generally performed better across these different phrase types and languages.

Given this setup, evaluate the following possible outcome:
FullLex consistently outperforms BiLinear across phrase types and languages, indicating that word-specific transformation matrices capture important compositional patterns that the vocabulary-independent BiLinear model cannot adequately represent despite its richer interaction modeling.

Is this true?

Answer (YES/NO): NO